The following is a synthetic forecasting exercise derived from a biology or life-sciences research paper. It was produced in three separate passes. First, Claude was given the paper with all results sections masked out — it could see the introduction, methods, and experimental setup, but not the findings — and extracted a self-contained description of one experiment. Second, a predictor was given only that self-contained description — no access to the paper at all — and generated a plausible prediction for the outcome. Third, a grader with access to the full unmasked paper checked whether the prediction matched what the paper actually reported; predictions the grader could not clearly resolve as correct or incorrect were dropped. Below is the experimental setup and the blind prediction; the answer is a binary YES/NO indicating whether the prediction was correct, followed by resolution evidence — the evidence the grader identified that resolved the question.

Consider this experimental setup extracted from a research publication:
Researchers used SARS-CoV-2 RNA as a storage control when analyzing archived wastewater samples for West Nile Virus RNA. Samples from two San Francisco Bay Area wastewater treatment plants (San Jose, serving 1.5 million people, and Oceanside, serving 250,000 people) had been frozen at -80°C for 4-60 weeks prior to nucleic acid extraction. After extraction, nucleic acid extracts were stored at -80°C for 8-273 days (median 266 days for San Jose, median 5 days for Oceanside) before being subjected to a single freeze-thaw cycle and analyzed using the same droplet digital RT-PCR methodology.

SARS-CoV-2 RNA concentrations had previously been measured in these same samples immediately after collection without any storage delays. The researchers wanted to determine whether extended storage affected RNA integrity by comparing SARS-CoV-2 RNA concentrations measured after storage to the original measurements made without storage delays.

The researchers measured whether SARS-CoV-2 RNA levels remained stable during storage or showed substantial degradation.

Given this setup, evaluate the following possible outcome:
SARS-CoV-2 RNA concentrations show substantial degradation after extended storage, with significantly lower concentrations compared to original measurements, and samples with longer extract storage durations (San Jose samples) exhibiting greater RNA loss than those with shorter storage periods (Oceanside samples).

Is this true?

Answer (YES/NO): YES